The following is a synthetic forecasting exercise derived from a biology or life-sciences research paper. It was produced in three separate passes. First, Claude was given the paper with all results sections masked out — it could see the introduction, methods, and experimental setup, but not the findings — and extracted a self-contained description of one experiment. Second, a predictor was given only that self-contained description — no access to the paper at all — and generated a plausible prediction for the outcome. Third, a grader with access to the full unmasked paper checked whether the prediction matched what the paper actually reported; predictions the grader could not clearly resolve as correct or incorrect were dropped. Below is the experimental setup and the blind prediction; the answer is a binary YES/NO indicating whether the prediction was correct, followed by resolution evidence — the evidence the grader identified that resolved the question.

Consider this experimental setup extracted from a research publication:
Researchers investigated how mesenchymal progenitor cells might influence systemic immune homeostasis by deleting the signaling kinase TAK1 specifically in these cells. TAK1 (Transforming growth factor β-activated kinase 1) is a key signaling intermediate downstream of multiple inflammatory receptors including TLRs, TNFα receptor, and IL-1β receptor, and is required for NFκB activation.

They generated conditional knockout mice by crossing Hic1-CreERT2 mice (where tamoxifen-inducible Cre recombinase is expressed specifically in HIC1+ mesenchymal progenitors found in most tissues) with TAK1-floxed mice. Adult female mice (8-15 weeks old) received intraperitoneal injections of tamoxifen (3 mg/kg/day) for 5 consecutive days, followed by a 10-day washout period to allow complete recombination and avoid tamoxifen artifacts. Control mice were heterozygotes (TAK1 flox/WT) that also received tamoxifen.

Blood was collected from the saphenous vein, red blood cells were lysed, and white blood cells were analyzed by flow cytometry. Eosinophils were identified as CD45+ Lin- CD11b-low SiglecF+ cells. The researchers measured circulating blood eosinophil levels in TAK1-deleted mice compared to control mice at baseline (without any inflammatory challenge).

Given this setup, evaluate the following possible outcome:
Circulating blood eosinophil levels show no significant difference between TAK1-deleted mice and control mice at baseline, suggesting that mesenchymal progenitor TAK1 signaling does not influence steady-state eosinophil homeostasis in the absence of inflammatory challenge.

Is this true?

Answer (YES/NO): NO